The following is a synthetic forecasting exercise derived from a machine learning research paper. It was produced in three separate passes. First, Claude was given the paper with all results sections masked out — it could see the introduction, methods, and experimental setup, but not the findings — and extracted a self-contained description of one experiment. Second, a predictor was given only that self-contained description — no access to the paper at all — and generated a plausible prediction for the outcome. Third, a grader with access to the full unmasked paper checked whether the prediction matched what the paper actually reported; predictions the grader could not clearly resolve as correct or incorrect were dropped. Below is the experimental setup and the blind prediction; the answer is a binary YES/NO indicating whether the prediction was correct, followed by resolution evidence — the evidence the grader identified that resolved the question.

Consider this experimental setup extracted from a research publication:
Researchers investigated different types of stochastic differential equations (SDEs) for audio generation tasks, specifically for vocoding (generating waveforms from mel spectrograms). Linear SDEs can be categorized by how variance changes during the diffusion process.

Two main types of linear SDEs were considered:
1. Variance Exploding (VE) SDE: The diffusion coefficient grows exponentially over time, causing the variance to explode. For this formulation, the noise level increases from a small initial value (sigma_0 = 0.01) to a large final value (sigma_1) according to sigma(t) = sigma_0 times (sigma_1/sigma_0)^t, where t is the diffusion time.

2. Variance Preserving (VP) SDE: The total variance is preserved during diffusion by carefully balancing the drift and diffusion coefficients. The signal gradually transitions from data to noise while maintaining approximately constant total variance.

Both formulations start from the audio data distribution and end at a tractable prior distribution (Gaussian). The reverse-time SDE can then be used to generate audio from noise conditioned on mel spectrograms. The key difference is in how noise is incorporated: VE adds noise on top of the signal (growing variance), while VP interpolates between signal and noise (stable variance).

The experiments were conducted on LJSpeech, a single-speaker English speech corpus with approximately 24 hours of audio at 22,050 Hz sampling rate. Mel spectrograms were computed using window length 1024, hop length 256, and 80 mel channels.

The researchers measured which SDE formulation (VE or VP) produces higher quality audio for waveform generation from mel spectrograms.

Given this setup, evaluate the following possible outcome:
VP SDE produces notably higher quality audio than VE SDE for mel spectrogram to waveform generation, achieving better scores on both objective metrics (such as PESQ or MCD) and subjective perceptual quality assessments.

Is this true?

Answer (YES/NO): NO